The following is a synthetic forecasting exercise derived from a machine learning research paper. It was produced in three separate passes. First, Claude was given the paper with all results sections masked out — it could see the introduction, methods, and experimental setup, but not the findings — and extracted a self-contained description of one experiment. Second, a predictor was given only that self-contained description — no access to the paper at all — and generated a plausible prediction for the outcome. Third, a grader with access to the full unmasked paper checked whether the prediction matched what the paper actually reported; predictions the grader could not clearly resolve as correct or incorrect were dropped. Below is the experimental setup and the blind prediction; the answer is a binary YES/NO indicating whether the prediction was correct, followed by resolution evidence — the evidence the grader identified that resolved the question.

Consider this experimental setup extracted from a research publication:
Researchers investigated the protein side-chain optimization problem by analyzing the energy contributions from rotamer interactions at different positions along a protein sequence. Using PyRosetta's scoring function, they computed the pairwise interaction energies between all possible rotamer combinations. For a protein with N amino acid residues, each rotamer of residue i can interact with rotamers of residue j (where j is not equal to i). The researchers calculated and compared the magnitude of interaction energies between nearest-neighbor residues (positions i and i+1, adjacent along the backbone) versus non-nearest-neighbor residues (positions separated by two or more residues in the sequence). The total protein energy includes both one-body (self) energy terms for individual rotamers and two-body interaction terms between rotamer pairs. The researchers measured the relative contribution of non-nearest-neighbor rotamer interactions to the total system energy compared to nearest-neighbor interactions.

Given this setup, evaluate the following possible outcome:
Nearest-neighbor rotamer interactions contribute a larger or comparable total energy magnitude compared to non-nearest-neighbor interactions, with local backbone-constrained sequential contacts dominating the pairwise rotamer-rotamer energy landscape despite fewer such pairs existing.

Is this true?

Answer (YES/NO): YES